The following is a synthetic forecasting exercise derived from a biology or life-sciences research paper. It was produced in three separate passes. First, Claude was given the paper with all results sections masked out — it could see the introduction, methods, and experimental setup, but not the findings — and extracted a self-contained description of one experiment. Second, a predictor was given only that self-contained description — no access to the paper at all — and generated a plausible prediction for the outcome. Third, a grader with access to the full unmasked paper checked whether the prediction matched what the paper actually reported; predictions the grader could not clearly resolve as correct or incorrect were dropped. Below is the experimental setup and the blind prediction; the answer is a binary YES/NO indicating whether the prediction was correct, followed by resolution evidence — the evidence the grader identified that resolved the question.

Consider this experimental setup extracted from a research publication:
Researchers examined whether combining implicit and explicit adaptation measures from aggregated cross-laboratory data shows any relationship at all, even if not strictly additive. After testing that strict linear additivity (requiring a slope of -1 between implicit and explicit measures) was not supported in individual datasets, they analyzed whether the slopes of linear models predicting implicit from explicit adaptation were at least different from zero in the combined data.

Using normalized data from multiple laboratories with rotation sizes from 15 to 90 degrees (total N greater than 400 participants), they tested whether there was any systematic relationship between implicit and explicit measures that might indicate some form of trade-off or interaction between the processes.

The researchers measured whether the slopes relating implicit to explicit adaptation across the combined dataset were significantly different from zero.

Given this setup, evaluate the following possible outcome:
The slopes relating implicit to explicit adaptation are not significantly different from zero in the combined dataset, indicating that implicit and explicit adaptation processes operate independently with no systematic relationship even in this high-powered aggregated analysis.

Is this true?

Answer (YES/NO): NO